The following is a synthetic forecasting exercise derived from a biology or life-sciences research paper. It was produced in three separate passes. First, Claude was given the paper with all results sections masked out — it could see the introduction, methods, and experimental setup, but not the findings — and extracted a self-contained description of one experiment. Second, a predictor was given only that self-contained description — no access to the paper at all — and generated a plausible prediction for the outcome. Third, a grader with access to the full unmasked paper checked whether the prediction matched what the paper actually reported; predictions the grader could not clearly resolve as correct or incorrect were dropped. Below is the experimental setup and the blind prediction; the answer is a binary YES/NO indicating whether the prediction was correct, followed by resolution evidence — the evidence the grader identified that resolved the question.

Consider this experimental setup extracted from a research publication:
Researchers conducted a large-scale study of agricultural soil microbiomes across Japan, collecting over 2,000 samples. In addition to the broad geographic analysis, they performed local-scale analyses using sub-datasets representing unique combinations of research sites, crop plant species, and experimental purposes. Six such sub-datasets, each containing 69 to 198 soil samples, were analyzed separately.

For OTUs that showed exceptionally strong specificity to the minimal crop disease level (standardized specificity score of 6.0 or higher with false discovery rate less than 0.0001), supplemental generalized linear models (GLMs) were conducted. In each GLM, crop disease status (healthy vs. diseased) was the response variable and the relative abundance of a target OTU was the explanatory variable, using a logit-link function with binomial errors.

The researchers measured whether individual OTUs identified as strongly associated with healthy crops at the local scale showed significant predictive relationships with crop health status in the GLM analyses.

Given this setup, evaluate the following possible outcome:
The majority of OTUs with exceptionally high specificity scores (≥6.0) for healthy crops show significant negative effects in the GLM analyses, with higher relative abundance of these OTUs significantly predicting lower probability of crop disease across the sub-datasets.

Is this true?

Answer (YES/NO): YES